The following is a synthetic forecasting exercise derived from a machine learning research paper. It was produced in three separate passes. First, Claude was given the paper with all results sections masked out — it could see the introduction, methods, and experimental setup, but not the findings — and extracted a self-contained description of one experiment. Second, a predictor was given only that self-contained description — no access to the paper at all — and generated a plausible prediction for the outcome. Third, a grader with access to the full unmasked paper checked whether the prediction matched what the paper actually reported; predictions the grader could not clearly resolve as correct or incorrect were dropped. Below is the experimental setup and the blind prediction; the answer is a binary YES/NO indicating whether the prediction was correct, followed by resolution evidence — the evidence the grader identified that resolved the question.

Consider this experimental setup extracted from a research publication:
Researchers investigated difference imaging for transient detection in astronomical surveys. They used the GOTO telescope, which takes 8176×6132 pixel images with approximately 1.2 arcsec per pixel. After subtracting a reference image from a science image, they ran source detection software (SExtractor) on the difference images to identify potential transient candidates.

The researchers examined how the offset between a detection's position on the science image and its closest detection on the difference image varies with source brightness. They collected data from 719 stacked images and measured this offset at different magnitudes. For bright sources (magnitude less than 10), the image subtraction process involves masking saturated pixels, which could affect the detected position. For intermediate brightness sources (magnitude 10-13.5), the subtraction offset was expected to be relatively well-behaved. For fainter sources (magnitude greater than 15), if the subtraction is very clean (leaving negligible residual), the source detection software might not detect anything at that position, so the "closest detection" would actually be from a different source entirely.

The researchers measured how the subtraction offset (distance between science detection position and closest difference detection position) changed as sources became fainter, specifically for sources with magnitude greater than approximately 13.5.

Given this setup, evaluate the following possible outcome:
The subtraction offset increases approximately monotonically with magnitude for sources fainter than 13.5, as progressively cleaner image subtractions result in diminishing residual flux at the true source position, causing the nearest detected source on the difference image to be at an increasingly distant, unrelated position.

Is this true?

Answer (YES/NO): NO